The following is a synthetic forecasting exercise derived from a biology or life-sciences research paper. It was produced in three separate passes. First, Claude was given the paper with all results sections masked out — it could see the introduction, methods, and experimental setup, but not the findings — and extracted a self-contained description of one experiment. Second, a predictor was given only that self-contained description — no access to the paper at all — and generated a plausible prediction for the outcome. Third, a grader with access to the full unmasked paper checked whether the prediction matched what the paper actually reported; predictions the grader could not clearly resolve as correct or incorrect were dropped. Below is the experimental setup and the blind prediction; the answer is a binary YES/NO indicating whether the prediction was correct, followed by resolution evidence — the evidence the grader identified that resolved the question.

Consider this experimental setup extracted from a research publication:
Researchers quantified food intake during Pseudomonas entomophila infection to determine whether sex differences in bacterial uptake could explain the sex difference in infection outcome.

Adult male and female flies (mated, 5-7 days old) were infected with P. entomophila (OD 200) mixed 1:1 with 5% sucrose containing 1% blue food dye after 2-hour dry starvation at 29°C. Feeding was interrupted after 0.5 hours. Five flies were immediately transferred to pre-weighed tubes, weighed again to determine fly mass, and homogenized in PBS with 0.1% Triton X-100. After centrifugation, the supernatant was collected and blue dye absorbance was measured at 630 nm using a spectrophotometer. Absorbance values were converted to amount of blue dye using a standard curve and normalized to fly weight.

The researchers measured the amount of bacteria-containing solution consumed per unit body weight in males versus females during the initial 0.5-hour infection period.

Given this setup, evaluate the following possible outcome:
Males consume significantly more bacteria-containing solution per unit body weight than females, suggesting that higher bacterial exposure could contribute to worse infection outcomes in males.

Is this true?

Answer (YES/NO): NO